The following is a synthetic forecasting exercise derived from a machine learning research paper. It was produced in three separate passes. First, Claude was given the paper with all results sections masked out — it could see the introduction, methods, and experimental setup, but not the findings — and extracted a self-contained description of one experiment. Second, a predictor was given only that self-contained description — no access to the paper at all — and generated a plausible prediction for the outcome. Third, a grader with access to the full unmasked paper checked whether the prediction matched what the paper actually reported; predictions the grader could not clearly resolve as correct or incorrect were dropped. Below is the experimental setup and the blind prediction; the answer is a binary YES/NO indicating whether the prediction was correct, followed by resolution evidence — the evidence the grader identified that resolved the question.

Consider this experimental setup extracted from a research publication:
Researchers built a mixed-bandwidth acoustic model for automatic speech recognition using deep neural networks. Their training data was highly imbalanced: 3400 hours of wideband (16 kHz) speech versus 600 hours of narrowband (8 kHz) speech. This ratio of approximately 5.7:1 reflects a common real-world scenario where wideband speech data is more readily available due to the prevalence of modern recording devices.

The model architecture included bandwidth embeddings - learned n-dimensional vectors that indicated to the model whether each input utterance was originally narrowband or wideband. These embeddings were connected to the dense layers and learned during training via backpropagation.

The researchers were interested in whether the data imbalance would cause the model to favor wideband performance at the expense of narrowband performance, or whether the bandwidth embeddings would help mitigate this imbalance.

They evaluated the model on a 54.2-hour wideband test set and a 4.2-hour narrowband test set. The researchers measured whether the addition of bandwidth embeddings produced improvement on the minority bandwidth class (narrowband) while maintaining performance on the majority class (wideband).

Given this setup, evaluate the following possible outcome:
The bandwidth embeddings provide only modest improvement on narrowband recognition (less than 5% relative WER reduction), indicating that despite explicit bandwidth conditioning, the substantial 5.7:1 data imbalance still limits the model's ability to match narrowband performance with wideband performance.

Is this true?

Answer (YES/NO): NO